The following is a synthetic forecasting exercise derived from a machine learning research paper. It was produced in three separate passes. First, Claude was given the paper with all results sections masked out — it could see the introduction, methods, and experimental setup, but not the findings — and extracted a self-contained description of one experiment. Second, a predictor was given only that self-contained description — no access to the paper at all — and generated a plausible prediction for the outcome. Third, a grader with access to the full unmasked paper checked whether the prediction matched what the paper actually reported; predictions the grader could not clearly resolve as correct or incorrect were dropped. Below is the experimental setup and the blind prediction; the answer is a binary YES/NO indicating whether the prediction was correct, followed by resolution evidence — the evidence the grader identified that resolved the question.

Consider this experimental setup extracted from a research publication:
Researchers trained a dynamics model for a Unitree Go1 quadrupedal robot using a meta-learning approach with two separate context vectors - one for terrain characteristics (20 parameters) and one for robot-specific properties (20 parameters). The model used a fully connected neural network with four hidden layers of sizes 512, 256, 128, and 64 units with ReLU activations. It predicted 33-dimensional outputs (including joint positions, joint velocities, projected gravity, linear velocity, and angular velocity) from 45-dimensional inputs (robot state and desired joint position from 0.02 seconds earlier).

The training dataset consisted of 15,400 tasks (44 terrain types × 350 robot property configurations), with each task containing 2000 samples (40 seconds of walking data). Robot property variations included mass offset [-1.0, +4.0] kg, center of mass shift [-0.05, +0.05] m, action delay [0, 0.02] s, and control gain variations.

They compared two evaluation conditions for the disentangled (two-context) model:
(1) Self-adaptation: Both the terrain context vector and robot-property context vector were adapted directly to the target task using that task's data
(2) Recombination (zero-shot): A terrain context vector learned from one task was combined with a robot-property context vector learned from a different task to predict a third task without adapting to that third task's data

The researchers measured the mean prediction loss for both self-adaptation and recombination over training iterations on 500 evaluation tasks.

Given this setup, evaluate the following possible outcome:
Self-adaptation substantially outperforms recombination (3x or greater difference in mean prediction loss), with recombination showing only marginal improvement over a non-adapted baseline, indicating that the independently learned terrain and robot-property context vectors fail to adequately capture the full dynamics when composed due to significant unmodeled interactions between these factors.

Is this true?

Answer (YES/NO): NO